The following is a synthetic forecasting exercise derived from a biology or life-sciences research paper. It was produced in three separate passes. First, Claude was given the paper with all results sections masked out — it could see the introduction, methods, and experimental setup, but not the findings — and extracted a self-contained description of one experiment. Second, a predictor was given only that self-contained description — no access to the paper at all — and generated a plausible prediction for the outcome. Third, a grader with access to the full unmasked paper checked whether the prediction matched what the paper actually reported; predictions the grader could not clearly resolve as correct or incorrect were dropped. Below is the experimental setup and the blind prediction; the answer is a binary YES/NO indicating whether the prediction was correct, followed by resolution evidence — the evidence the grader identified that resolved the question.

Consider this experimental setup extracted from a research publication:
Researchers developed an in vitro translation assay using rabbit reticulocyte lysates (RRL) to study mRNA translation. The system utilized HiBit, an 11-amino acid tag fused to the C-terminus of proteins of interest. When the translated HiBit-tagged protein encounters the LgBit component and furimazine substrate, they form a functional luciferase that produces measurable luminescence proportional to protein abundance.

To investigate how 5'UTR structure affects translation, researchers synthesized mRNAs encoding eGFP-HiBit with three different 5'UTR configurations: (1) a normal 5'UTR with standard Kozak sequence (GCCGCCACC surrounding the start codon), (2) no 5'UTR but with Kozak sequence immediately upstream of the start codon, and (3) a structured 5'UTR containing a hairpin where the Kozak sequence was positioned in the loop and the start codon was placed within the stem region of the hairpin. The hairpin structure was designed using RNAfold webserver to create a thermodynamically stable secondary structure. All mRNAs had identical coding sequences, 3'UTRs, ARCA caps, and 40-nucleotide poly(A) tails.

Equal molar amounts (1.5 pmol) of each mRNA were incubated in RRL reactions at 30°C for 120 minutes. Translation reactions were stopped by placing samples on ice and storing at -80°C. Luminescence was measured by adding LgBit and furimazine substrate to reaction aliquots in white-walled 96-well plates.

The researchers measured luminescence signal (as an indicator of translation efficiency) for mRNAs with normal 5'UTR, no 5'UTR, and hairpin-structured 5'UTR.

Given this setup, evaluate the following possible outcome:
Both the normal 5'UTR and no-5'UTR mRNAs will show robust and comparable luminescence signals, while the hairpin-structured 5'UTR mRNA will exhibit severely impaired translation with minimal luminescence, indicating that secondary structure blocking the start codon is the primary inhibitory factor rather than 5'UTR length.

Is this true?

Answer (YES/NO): NO